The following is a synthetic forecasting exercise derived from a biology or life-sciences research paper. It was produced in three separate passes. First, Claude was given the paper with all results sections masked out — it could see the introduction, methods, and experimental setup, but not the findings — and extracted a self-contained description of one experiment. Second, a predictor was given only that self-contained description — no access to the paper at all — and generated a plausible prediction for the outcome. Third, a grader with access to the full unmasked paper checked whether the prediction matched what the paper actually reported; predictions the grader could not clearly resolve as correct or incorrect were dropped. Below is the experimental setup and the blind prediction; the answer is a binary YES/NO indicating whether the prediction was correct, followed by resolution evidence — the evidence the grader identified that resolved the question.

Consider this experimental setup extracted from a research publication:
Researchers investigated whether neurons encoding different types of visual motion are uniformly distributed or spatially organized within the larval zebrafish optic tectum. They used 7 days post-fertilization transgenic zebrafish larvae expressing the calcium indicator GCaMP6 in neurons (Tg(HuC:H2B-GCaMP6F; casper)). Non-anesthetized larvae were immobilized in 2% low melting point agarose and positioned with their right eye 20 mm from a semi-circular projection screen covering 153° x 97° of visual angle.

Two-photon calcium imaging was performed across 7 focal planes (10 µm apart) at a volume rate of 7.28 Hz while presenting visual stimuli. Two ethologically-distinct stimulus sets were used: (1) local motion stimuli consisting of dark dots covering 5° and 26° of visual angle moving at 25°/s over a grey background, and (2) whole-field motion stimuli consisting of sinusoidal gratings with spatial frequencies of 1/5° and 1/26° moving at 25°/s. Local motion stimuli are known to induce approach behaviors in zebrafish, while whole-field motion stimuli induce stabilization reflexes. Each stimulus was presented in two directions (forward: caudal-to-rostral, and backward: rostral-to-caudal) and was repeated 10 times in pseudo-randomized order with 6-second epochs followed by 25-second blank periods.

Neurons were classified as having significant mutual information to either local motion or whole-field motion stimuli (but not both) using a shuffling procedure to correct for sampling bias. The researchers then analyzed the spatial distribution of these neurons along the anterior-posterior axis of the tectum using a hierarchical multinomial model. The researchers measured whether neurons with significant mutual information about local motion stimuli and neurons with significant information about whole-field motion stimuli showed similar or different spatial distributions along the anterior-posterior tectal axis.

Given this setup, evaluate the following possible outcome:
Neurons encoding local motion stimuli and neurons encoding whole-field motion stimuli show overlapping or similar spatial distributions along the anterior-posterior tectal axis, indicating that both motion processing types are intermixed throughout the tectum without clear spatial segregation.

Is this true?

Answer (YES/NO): NO